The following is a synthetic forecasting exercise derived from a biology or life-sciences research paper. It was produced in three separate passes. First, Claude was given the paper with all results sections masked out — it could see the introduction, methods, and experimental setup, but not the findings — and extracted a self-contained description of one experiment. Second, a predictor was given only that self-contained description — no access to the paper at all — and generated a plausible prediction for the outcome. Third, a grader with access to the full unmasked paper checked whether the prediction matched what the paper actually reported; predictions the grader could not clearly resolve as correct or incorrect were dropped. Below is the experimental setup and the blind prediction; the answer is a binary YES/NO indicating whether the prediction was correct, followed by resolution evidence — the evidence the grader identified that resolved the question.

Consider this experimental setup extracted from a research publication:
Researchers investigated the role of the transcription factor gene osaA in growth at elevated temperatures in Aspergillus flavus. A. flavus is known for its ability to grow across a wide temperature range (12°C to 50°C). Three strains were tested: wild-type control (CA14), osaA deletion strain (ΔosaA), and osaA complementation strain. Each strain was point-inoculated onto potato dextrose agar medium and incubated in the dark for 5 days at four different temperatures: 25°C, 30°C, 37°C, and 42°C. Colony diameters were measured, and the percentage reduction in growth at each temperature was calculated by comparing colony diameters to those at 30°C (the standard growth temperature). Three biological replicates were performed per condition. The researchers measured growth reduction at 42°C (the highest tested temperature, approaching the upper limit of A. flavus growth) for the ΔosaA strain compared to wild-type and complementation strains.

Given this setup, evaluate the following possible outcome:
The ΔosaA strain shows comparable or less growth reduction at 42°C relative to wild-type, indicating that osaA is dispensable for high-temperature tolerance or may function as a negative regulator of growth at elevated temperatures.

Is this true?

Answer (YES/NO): YES